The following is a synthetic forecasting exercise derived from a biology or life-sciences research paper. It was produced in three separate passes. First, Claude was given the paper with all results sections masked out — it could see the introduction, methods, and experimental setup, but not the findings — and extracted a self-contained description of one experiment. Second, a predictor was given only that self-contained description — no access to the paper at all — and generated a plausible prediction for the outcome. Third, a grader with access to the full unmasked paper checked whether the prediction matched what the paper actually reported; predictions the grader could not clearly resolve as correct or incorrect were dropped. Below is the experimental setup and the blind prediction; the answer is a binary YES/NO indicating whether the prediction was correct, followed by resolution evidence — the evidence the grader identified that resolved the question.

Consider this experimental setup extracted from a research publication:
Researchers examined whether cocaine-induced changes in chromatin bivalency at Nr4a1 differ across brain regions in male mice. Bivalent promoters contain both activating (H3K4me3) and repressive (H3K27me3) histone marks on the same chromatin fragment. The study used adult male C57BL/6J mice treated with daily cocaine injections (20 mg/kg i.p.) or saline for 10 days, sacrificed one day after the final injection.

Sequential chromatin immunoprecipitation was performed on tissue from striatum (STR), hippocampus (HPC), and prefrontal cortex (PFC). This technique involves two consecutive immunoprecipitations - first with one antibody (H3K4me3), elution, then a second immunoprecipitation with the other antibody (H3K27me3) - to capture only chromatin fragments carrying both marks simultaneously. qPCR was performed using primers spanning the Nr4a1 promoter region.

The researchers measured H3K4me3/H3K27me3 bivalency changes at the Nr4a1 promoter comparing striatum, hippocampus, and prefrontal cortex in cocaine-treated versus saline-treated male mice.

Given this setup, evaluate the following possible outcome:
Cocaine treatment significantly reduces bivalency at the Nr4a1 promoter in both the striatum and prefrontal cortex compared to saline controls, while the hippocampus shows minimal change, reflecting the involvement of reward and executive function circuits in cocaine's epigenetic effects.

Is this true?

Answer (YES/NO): NO